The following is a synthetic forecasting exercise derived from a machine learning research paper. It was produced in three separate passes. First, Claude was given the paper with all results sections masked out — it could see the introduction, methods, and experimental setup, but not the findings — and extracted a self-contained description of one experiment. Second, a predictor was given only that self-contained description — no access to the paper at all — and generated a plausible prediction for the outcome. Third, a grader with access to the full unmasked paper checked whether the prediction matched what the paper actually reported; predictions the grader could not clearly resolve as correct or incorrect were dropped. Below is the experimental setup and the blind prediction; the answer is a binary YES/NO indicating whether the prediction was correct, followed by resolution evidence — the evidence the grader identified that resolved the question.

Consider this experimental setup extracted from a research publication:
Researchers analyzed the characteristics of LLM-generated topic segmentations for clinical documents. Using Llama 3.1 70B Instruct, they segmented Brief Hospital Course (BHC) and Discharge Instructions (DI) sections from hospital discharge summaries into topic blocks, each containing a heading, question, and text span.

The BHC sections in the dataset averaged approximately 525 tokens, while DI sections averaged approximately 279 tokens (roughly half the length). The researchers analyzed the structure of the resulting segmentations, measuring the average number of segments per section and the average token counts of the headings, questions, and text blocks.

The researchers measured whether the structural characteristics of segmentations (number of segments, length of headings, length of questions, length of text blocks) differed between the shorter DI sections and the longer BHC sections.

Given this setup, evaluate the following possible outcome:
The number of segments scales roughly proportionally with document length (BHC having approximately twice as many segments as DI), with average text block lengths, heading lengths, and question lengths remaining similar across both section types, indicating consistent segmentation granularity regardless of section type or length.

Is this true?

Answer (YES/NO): NO